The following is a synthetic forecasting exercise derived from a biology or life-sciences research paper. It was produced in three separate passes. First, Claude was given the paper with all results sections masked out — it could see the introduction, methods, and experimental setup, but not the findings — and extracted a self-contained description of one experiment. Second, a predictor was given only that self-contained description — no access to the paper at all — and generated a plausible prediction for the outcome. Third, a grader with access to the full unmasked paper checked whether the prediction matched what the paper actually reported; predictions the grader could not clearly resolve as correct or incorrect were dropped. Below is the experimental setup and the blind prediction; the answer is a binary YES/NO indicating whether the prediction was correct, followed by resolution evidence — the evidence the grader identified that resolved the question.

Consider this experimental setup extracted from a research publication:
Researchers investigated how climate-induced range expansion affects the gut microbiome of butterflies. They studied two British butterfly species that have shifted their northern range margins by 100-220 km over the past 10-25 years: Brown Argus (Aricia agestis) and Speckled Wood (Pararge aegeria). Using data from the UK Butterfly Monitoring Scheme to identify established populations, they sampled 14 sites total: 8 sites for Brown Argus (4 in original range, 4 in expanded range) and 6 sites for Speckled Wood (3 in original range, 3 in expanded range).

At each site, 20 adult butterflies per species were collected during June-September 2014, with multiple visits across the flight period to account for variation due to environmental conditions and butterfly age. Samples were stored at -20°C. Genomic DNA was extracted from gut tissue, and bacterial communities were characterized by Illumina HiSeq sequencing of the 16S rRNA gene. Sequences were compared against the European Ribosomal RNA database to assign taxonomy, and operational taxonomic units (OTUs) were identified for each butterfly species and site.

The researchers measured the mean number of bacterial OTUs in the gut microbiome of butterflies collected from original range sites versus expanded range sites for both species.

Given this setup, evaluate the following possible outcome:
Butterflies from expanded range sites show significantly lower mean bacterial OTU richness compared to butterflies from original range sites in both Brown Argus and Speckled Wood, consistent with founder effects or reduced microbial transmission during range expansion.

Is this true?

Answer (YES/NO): NO